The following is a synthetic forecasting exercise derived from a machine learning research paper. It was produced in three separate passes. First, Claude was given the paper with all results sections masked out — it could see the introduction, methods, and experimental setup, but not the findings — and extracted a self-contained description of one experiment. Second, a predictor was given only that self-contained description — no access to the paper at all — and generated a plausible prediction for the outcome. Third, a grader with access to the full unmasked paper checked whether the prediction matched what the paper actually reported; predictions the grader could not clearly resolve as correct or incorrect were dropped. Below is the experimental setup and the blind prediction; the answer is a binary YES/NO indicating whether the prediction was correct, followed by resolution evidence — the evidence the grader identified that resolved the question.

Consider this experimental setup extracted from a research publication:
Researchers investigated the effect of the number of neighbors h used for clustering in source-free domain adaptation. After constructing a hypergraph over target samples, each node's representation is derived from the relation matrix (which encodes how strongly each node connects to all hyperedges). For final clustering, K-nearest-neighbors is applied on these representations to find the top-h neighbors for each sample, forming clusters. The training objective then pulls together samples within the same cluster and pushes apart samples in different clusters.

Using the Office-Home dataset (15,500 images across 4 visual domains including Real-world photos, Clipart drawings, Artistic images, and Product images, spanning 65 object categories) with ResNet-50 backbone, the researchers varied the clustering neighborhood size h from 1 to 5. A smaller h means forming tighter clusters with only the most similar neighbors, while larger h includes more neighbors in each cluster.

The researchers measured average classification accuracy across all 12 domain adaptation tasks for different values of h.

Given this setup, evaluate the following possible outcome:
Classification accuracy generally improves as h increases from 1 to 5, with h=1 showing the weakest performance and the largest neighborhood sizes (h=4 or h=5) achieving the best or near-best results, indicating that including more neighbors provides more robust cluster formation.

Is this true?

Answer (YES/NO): NO